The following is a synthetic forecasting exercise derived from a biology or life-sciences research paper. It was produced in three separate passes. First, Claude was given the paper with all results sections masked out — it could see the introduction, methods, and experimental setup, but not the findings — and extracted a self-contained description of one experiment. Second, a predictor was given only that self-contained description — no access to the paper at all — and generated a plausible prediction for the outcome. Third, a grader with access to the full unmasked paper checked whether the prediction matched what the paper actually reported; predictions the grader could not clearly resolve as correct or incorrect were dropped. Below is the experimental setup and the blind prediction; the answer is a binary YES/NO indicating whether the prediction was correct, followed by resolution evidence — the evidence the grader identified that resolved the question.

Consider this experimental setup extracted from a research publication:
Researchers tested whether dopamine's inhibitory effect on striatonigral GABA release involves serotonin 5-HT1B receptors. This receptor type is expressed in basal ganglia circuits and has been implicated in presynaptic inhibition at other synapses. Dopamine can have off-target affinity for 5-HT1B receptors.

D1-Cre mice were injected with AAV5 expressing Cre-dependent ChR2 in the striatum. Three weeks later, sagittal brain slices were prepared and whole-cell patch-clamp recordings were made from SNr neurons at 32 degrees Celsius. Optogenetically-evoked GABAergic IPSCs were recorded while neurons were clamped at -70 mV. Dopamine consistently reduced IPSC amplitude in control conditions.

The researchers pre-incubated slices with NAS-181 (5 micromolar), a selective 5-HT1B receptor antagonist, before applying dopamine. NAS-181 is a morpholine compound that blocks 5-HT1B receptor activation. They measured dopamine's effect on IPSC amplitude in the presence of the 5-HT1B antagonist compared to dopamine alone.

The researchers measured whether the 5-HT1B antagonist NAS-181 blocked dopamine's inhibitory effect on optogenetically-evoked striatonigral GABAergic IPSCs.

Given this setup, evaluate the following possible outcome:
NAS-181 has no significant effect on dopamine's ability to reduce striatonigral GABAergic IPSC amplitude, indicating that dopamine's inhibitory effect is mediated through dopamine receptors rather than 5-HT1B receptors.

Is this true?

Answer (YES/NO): NO